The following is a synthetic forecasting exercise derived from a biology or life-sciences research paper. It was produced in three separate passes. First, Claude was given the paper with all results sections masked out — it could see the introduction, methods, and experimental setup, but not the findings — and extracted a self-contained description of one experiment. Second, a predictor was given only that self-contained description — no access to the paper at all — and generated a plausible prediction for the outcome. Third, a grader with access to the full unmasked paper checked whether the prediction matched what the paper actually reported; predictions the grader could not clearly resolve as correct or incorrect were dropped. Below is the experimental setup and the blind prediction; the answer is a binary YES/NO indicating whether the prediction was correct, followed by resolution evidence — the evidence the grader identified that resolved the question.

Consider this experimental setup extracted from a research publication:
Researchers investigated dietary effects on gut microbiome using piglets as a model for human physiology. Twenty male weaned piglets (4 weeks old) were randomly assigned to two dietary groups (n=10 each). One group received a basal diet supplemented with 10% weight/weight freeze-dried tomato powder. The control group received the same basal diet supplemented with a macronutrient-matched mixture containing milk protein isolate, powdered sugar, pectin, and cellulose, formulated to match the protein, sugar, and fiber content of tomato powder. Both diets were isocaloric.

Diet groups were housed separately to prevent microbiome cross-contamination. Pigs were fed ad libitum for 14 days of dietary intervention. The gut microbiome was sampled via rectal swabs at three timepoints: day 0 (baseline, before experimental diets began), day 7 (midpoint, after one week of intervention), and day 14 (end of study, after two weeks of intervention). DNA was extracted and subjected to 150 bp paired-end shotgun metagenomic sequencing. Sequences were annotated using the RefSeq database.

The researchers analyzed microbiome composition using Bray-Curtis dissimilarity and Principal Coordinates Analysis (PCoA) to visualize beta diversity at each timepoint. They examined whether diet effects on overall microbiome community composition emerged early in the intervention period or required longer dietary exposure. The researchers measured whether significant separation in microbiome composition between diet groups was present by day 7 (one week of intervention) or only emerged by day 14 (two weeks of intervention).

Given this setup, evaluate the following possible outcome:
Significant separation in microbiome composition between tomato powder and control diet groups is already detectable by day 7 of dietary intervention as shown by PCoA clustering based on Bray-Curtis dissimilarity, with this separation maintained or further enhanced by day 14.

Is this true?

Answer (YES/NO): NO